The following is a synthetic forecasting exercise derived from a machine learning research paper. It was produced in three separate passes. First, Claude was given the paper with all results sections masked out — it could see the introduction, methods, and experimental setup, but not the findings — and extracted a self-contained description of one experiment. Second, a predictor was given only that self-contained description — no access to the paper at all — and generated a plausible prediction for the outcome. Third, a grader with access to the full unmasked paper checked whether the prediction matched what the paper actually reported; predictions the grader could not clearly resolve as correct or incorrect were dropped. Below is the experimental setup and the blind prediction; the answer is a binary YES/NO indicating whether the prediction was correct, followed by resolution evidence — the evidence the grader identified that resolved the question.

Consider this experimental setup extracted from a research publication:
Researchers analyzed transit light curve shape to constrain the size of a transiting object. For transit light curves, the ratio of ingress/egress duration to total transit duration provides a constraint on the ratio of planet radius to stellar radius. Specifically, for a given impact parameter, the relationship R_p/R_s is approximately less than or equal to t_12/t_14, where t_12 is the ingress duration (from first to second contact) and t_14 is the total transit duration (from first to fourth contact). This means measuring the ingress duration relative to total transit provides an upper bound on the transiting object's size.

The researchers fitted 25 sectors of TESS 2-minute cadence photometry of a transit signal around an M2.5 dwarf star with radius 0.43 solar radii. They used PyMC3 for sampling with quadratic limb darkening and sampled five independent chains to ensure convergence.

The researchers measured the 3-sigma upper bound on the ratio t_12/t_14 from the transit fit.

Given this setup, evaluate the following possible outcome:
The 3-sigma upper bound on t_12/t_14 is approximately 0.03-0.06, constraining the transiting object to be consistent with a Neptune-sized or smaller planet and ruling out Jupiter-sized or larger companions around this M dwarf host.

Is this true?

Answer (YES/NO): NO